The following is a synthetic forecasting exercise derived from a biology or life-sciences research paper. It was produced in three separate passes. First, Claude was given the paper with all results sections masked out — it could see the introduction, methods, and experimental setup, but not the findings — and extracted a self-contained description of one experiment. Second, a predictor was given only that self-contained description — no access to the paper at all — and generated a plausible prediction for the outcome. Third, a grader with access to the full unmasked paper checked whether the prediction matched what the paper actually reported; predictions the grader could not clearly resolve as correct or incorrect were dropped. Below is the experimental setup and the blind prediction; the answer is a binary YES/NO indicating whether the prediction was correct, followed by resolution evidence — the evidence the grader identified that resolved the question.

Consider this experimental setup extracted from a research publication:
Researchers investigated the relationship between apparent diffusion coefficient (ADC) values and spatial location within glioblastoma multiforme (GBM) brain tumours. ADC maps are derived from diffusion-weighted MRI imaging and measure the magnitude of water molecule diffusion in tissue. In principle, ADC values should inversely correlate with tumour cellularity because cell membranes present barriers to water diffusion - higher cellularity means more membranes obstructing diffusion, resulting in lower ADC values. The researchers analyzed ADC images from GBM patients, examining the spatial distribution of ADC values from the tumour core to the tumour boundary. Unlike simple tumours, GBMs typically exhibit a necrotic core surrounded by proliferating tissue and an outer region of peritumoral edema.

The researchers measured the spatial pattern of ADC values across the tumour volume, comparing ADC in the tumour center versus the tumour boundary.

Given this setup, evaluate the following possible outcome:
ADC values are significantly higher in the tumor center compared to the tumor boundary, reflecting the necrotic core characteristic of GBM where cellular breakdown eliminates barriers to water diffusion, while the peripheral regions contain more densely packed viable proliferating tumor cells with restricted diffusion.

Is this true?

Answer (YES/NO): YES